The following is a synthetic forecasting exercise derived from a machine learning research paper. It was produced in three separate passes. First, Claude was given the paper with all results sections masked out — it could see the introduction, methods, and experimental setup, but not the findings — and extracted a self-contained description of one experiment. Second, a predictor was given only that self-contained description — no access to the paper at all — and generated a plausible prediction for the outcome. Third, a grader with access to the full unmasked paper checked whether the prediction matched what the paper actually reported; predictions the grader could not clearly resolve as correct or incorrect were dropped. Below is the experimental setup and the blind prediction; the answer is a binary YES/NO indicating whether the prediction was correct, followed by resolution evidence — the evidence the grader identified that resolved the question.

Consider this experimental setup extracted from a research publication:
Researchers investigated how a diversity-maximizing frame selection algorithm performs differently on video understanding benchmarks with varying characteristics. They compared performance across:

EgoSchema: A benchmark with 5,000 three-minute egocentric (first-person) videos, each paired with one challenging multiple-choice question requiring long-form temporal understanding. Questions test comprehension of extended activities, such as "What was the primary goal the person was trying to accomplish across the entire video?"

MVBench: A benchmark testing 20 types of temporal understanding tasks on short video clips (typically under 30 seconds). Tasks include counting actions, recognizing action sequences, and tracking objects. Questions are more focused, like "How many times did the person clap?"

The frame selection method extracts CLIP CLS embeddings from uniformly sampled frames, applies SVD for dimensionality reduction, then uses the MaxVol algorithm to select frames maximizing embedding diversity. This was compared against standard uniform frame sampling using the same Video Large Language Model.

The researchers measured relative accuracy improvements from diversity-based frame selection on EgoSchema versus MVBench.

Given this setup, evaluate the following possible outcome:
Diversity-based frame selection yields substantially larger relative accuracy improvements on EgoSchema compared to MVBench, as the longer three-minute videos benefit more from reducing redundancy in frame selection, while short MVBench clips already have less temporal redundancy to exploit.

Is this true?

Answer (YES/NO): YES